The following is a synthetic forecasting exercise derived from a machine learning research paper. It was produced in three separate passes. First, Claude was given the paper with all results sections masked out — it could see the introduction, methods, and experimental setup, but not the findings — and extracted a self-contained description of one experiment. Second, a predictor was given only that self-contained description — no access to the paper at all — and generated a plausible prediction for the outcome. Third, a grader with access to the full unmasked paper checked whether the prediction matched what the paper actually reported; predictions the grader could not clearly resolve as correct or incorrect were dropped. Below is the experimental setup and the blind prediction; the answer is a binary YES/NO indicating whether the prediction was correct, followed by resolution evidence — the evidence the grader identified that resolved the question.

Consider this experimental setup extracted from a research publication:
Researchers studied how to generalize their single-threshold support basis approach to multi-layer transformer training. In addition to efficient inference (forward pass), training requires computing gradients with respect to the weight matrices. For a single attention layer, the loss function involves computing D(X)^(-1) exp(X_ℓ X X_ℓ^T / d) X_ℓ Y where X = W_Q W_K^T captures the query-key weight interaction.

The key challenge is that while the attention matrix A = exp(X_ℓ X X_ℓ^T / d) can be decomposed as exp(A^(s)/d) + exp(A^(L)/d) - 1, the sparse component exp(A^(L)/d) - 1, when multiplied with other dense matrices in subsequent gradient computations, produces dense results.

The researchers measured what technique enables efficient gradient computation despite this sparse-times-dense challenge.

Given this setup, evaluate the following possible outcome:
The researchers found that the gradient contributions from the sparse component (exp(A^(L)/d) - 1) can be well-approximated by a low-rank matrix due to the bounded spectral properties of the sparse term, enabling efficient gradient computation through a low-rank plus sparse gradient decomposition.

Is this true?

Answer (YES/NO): NO